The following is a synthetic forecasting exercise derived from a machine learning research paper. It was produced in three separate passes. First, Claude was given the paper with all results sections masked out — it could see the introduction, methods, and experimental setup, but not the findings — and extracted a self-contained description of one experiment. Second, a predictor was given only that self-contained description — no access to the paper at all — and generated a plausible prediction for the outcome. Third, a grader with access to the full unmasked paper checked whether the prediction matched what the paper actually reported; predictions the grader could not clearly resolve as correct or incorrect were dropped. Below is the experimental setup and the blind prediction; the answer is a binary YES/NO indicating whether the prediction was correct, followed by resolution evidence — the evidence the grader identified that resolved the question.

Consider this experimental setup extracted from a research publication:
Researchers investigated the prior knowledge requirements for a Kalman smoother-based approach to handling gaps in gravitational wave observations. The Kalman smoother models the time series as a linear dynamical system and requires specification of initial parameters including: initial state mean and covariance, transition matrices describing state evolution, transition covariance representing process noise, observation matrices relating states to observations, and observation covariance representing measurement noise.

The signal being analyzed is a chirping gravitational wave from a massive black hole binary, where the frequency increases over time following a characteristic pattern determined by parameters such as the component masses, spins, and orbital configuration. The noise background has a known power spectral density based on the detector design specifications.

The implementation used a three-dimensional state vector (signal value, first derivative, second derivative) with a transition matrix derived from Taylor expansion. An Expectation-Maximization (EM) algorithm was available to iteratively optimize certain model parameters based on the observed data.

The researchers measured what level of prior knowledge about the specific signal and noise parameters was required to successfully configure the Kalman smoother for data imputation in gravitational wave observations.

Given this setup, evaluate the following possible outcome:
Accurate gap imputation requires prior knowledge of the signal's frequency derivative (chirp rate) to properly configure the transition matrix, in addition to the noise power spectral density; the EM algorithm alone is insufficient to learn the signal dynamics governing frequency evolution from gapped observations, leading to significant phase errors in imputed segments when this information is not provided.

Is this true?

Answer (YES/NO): NO